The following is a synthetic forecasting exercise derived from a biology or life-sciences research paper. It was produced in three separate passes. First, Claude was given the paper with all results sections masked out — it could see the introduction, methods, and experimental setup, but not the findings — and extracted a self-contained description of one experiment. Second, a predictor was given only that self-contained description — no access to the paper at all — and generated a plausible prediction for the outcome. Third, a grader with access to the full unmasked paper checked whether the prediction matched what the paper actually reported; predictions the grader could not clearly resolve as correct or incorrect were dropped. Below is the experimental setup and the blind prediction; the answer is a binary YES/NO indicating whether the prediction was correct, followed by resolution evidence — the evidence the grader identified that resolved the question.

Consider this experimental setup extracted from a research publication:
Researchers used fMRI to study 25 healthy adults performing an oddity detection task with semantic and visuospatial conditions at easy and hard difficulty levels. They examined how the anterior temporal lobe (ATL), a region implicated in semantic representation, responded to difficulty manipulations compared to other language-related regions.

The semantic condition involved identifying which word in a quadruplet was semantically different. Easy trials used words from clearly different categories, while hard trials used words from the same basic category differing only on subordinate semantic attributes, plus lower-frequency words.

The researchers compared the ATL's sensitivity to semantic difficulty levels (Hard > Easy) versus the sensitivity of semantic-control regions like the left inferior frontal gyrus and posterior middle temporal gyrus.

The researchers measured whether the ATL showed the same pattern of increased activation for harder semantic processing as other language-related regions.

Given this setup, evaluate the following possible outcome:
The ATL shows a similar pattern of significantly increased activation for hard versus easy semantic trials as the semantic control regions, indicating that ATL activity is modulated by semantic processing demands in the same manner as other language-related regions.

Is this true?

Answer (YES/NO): NO